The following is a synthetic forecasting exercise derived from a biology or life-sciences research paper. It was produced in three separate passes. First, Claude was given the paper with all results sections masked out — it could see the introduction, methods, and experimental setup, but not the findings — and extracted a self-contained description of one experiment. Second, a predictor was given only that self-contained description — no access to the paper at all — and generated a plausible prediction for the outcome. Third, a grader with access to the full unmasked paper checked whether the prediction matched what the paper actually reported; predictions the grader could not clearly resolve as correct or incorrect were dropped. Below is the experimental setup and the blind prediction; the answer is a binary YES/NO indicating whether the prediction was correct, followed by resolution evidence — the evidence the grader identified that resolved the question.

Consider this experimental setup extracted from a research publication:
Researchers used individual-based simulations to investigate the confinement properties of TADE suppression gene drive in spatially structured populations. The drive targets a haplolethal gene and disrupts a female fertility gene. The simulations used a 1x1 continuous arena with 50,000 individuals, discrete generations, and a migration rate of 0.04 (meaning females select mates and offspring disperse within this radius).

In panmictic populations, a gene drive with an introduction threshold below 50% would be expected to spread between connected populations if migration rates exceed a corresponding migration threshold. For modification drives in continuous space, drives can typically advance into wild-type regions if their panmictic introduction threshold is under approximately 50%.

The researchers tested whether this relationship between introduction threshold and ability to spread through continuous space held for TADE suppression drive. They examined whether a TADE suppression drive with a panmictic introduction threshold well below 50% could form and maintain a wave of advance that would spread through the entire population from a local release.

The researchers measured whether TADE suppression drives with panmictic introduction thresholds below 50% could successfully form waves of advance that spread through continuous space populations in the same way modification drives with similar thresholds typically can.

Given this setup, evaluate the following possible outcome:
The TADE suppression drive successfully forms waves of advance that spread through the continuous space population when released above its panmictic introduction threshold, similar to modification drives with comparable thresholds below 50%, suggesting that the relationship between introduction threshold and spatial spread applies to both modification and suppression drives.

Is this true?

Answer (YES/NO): NO